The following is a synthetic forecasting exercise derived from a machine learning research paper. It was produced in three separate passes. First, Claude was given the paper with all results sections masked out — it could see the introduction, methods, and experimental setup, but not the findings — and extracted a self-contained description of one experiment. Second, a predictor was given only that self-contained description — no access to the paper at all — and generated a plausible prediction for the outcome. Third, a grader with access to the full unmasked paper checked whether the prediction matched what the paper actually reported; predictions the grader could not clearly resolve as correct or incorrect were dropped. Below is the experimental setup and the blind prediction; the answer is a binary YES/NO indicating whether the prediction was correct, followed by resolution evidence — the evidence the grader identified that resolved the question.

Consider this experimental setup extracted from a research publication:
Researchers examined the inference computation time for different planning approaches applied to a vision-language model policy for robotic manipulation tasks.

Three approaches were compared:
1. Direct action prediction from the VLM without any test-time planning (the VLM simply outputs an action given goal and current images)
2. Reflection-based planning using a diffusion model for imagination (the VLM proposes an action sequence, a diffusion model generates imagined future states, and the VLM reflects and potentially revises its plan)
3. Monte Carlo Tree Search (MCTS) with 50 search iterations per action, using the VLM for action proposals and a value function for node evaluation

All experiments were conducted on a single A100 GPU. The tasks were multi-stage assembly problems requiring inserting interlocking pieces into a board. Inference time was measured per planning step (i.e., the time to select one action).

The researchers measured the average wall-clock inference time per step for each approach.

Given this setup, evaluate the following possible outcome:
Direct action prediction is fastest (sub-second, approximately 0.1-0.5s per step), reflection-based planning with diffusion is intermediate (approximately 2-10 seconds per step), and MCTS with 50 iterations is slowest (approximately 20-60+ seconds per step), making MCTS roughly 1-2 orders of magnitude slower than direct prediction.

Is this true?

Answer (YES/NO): NO